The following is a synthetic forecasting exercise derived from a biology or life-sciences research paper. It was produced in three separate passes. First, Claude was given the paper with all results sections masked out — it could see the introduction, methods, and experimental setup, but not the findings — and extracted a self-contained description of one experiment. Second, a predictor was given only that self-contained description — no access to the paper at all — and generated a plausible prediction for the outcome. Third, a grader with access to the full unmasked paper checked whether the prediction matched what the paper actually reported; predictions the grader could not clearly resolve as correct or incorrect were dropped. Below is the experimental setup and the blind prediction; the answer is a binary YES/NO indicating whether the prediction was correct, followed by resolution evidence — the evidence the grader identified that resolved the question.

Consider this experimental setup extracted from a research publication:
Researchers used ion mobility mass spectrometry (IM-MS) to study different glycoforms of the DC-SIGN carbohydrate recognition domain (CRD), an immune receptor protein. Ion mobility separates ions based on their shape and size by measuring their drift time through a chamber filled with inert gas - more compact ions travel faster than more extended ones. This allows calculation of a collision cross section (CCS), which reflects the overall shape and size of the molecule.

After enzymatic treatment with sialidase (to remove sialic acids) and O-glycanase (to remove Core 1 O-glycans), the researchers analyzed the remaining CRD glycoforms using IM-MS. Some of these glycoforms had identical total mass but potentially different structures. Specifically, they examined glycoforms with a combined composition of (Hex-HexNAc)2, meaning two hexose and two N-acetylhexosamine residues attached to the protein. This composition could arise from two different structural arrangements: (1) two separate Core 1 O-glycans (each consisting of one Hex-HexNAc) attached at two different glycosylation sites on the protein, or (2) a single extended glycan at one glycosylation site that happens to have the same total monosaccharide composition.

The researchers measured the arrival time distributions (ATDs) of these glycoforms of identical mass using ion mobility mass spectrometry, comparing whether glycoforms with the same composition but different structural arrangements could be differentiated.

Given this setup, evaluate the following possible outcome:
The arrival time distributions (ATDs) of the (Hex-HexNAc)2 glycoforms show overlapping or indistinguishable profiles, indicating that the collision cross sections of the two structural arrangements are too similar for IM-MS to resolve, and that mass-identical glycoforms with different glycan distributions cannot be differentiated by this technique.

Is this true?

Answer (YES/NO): NO